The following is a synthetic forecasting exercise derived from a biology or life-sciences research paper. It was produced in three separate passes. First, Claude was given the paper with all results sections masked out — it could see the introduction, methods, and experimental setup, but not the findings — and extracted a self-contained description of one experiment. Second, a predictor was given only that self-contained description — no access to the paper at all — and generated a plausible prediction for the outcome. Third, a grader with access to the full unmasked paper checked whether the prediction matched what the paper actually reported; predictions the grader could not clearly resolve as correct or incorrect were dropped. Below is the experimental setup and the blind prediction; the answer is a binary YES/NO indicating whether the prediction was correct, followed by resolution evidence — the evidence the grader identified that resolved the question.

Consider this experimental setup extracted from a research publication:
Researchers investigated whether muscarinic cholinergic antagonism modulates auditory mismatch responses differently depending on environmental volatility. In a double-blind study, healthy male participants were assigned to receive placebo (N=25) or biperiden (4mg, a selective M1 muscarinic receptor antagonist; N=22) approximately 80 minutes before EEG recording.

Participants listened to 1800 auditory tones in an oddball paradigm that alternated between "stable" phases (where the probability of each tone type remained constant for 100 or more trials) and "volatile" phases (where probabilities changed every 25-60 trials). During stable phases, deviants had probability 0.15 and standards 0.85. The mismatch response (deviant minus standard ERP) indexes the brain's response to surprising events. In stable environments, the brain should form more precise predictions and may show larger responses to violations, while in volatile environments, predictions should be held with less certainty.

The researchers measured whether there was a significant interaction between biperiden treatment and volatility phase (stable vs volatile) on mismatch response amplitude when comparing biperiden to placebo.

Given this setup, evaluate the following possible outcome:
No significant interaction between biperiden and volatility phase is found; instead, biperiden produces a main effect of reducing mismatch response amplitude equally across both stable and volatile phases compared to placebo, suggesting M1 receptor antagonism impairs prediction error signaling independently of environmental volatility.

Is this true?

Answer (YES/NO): NO